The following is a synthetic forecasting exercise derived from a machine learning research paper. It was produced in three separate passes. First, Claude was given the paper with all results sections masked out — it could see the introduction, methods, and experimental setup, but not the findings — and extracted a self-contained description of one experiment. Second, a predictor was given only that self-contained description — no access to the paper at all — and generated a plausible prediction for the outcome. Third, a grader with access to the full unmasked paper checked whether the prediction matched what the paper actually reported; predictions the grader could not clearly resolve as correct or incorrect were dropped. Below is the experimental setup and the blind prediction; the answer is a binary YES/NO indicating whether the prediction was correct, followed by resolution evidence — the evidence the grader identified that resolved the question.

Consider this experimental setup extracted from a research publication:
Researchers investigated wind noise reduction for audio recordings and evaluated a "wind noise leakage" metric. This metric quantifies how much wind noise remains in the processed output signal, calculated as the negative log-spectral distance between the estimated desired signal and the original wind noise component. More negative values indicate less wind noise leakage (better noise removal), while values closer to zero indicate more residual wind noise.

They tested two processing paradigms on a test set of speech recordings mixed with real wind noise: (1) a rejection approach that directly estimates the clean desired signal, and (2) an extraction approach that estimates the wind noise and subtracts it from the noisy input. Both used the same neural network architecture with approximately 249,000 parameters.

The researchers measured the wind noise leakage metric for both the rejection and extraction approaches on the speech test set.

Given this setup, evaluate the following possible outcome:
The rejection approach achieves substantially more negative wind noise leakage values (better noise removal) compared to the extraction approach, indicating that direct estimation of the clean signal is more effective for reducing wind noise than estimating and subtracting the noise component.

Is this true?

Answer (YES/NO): YES